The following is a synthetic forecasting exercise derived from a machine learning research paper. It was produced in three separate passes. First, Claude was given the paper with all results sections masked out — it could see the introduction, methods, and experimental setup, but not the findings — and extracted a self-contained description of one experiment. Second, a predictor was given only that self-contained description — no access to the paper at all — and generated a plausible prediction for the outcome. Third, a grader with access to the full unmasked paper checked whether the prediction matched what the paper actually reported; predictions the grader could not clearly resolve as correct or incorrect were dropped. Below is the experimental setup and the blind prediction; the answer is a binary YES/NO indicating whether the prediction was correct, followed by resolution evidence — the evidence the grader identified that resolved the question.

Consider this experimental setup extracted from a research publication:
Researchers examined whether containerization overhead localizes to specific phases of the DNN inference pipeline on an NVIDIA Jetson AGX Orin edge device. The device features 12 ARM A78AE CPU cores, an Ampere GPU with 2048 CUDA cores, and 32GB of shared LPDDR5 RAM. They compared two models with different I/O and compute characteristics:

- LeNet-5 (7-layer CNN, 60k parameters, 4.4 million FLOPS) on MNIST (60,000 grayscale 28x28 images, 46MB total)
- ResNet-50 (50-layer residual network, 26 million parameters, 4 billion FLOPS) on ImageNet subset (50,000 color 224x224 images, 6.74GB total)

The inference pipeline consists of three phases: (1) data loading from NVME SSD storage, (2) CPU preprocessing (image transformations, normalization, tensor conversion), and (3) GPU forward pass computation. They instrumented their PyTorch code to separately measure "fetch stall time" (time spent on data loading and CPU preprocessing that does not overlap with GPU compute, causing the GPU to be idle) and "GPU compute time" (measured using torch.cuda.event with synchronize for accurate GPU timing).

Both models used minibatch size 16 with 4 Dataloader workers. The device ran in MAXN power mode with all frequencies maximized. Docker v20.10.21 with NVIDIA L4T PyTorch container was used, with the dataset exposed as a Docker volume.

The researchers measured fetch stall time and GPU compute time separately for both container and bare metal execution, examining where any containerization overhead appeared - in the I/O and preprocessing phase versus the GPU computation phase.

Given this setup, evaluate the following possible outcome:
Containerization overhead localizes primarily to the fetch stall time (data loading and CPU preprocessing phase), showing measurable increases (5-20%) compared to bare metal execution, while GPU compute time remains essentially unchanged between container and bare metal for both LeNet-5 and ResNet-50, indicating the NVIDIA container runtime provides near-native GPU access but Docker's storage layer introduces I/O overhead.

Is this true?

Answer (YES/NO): NO